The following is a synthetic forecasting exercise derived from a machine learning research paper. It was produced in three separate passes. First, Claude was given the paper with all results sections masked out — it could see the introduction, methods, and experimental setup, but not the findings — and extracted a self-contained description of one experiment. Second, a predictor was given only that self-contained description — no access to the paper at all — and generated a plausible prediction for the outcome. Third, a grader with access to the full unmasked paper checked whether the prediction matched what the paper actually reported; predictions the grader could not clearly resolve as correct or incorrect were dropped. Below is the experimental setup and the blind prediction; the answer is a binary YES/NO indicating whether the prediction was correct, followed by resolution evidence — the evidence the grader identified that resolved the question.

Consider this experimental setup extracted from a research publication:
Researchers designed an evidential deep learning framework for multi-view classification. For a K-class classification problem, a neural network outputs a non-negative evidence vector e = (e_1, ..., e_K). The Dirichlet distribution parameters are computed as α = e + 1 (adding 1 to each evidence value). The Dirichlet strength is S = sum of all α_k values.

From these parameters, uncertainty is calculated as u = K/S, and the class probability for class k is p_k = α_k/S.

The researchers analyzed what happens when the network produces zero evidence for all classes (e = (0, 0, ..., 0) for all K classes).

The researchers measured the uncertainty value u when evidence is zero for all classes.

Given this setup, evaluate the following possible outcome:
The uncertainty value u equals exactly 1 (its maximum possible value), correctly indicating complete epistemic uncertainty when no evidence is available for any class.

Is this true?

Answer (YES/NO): YES